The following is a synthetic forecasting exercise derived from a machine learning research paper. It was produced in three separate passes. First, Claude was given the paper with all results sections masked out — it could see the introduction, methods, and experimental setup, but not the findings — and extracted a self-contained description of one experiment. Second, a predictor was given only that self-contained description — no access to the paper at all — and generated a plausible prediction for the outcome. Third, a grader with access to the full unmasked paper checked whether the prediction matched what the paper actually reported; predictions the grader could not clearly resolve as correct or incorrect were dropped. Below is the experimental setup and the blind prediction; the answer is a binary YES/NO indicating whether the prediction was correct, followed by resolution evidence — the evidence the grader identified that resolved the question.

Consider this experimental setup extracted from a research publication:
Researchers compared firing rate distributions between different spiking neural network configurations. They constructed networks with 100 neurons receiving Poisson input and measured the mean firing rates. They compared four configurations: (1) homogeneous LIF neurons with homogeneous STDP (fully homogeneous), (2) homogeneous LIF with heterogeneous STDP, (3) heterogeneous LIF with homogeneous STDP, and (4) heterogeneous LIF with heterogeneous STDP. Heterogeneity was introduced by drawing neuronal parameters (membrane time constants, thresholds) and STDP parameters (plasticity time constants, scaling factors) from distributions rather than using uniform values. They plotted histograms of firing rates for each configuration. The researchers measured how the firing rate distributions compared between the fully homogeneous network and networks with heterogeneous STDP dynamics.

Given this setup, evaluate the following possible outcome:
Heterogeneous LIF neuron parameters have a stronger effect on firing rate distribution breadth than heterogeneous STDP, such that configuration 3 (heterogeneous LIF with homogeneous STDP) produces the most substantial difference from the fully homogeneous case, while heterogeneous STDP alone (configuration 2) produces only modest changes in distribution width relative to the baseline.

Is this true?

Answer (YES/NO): NO